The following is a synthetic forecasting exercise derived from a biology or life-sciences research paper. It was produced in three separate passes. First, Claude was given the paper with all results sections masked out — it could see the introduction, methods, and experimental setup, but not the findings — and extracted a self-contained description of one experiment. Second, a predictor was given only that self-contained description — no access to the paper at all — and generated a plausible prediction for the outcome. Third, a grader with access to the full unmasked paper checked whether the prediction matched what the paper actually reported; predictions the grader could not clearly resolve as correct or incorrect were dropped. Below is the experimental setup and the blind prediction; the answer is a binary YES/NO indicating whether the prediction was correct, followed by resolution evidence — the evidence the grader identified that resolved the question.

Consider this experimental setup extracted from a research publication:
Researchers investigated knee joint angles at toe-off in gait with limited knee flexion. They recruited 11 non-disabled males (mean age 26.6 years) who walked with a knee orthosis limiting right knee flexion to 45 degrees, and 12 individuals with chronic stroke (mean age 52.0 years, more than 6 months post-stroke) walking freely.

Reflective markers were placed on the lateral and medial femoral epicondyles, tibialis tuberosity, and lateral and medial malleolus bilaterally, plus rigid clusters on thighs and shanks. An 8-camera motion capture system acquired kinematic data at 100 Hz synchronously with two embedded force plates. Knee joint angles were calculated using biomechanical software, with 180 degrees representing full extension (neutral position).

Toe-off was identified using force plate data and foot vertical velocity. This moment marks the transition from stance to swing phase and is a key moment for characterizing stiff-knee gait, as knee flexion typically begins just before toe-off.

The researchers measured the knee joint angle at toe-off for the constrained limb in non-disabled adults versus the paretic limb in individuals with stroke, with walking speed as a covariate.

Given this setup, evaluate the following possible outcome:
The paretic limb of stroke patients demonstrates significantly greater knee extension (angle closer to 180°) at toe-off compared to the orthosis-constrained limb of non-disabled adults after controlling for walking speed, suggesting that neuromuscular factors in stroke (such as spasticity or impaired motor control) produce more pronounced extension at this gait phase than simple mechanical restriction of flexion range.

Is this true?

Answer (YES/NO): NO